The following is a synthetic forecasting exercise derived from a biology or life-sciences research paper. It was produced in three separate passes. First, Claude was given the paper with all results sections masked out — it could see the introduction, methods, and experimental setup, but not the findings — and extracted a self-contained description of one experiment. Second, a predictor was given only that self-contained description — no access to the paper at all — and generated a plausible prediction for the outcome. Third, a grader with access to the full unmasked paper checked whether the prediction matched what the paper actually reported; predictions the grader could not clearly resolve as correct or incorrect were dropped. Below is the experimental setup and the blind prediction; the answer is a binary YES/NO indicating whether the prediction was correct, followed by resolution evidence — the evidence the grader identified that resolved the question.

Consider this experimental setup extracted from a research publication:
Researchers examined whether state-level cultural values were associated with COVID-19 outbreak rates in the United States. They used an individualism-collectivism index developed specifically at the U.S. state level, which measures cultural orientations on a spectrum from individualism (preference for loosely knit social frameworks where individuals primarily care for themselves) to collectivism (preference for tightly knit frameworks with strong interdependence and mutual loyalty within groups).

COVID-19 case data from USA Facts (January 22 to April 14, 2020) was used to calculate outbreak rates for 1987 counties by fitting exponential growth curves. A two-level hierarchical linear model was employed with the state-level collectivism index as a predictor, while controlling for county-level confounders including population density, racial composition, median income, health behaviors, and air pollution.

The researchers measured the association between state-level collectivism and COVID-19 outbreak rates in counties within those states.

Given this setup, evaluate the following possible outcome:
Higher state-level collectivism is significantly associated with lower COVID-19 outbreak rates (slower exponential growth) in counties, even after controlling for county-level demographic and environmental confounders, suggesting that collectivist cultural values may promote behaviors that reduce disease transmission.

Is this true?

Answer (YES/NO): NO